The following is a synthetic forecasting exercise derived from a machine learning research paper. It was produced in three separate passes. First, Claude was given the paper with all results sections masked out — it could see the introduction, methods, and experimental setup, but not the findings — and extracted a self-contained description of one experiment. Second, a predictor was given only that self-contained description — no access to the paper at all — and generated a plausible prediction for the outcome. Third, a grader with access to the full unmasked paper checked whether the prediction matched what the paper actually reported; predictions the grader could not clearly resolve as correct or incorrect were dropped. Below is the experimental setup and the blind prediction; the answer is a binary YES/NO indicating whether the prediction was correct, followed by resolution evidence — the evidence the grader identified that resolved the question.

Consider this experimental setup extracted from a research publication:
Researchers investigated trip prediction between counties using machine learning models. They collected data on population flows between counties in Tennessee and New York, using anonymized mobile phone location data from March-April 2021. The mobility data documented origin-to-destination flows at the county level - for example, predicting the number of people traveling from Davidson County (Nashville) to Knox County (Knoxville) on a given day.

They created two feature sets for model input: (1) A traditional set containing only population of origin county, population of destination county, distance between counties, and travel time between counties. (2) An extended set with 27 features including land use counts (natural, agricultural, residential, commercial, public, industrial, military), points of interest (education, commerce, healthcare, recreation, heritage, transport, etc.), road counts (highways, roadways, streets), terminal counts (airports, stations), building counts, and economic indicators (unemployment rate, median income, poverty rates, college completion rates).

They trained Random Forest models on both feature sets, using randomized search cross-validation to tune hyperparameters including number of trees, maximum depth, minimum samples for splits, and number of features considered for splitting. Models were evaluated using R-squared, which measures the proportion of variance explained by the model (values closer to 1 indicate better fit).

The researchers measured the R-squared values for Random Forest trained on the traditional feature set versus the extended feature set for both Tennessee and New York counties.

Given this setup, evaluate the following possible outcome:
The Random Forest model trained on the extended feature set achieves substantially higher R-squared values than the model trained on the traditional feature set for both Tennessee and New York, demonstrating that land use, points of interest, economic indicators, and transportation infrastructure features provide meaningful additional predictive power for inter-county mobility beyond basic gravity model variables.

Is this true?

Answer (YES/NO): NO